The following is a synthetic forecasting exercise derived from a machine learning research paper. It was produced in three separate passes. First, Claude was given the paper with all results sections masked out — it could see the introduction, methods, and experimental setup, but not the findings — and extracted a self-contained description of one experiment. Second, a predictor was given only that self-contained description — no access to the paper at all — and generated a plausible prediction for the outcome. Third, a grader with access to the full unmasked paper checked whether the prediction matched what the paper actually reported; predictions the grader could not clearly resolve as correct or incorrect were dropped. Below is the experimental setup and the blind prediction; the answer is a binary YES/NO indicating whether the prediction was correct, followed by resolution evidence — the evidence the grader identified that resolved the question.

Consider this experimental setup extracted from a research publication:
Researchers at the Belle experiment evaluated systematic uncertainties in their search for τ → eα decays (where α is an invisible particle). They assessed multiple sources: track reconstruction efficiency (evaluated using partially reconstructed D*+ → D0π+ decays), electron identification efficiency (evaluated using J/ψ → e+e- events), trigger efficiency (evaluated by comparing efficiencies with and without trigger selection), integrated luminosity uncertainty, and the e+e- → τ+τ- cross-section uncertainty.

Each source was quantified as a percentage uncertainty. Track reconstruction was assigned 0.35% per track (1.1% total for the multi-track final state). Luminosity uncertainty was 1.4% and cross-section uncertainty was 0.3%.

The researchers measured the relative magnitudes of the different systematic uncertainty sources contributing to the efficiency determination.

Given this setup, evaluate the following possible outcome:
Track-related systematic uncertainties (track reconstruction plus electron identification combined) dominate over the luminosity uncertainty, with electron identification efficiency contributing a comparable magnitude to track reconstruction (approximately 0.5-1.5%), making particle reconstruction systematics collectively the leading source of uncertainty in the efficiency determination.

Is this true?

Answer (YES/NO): NO